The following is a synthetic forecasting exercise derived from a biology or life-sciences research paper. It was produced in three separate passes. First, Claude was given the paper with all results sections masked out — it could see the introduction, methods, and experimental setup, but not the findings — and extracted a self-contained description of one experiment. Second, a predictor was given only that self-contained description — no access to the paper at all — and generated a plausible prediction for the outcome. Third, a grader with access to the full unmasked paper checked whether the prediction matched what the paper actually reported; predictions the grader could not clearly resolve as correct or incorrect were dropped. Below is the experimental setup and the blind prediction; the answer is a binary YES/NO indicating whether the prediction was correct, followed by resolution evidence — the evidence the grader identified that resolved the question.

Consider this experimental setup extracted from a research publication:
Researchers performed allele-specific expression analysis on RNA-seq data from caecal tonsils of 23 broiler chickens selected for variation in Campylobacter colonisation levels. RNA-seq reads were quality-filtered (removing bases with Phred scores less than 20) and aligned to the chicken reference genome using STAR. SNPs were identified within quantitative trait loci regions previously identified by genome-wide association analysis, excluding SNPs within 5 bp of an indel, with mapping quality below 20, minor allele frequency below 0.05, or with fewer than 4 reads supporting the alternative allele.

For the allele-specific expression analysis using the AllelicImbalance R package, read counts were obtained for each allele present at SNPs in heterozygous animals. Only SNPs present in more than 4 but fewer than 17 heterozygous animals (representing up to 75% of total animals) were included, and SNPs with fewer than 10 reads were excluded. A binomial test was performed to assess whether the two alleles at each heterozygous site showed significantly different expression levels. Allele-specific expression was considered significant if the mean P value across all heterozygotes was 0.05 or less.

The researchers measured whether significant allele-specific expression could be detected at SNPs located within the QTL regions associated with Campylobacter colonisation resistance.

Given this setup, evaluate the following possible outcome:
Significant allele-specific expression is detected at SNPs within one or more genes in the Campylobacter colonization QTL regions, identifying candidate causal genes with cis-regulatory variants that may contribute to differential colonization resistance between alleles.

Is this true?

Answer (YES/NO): YES